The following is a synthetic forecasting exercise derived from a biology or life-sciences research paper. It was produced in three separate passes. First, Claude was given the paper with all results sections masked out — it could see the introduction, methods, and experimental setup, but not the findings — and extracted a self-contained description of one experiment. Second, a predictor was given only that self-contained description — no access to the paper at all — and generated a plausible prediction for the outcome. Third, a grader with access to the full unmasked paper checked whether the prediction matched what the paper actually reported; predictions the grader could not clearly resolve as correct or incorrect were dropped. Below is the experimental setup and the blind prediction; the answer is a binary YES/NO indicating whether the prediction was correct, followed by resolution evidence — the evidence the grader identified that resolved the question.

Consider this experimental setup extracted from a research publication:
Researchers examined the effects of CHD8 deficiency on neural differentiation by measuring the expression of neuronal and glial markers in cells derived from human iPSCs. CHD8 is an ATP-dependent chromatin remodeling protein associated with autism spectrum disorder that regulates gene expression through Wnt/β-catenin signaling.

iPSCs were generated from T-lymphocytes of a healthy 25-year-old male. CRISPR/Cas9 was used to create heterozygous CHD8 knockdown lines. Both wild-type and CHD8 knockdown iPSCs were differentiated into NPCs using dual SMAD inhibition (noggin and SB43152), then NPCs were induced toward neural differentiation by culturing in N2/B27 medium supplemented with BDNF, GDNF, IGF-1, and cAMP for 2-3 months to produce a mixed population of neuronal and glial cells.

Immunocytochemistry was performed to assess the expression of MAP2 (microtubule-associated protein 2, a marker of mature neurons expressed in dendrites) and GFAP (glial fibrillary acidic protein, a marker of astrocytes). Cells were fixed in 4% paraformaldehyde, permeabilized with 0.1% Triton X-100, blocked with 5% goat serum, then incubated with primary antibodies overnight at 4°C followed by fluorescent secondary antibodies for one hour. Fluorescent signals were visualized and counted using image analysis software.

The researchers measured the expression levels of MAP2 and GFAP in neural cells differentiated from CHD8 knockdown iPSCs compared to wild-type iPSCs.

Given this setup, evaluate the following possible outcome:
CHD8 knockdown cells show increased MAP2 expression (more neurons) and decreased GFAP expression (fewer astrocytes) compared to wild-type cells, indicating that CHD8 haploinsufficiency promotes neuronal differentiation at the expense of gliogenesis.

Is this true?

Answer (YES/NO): NO